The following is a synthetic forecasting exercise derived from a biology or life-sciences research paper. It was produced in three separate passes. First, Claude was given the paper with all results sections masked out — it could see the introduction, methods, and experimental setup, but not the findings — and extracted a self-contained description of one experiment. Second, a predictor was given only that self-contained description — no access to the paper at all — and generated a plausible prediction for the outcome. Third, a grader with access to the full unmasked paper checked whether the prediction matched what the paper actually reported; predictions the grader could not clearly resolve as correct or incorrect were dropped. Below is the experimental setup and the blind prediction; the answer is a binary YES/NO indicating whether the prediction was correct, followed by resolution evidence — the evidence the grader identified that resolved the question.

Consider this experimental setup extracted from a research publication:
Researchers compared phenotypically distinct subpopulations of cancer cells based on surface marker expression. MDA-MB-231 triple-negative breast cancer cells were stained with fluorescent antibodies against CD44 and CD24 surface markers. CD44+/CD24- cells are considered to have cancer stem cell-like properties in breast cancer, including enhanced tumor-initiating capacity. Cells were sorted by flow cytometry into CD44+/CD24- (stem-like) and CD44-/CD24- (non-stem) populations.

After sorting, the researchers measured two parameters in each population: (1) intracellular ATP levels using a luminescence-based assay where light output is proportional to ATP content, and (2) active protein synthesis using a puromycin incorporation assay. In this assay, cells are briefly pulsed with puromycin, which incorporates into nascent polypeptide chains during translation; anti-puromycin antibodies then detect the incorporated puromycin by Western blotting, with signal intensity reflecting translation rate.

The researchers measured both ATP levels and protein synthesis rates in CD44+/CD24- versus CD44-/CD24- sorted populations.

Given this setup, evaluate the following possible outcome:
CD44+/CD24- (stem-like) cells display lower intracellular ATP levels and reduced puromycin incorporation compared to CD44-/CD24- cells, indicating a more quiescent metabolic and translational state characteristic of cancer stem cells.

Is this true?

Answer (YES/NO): YES